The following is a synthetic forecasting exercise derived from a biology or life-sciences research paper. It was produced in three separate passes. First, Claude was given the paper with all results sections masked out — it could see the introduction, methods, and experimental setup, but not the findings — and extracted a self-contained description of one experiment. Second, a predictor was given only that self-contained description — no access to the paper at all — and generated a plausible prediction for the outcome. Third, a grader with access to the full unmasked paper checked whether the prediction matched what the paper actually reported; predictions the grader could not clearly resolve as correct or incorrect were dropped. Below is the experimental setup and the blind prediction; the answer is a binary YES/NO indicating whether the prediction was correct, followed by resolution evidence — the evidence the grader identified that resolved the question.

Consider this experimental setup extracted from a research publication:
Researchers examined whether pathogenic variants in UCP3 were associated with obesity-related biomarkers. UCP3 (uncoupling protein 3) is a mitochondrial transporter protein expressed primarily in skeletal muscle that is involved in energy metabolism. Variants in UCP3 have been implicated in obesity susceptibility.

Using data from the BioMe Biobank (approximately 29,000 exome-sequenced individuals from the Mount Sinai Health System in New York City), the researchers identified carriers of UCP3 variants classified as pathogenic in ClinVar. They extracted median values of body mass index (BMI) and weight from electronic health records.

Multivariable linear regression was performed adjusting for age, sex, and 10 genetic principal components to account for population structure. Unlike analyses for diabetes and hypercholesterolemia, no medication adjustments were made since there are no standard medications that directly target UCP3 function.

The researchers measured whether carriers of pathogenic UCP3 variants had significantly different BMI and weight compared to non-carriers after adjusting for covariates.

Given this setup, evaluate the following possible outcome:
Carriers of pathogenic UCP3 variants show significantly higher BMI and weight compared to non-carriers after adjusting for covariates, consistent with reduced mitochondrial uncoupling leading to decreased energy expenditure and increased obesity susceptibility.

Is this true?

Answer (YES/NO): YES